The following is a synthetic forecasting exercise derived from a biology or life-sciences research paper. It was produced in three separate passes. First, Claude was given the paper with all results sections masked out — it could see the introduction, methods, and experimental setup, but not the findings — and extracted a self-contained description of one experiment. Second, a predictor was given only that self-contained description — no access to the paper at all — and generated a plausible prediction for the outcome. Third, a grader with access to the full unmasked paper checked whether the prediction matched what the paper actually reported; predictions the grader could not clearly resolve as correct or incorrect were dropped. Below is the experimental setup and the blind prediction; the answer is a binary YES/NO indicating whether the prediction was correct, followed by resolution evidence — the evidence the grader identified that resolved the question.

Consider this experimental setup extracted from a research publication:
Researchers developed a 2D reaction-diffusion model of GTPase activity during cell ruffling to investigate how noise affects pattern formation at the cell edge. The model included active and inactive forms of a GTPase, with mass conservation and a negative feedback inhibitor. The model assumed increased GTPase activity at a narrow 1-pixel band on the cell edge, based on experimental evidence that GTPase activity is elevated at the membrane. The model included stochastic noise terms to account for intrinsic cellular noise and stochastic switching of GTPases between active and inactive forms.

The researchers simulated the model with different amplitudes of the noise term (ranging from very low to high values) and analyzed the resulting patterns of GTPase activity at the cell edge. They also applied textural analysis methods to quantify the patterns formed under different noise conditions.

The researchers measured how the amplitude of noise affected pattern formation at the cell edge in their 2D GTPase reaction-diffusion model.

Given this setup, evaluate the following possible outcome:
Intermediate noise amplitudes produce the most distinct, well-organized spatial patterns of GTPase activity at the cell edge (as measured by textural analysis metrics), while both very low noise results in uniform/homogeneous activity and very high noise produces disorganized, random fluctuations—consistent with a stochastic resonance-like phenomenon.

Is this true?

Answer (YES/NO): YES